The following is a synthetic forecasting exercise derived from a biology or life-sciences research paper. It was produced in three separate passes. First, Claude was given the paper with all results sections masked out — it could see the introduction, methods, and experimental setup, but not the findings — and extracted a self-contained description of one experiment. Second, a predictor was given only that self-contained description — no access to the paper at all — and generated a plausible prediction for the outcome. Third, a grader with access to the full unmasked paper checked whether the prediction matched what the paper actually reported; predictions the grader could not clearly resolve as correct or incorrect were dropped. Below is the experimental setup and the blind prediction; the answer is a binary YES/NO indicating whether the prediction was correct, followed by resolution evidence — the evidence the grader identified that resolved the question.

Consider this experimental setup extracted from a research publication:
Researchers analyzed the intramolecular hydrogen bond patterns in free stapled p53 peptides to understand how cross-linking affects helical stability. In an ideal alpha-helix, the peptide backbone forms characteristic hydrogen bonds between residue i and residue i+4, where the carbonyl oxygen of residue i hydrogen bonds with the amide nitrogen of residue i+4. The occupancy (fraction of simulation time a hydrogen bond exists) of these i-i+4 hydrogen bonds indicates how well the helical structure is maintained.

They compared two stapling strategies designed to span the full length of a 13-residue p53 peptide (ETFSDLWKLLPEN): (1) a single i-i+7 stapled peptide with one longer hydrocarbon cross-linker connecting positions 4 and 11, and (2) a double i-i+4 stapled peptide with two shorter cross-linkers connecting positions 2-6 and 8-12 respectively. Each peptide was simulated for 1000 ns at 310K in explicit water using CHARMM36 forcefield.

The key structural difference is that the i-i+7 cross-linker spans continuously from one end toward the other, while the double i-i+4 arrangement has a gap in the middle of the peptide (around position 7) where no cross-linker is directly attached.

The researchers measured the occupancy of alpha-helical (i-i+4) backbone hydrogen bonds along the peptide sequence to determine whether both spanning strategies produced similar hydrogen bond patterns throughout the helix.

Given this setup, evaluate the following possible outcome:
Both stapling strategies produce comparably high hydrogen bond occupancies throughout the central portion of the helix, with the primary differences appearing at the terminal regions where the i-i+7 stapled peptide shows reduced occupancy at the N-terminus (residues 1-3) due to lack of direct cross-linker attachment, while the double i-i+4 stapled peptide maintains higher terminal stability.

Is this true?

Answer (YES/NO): NO